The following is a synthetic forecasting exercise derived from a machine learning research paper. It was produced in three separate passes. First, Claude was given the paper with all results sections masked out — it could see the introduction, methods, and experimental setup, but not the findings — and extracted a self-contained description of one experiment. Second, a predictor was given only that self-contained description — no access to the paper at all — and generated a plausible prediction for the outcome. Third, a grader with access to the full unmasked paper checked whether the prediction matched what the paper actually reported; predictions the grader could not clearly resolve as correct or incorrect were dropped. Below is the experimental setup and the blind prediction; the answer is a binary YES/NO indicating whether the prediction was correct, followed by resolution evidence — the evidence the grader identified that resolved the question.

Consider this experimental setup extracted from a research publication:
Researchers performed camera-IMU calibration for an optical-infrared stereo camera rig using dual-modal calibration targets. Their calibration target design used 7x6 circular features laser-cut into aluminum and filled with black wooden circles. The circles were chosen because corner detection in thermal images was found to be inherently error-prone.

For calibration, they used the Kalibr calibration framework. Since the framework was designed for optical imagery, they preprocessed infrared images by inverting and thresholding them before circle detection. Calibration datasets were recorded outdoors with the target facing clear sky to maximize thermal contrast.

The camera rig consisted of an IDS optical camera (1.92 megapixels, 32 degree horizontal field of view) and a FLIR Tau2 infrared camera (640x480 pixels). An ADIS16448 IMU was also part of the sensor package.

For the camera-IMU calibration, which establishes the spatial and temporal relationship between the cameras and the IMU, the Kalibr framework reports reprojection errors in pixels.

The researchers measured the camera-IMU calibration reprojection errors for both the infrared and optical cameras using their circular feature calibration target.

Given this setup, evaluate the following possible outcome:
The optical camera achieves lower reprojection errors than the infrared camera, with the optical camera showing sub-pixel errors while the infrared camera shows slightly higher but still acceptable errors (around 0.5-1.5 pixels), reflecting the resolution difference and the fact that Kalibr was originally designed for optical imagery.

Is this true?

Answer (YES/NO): YES